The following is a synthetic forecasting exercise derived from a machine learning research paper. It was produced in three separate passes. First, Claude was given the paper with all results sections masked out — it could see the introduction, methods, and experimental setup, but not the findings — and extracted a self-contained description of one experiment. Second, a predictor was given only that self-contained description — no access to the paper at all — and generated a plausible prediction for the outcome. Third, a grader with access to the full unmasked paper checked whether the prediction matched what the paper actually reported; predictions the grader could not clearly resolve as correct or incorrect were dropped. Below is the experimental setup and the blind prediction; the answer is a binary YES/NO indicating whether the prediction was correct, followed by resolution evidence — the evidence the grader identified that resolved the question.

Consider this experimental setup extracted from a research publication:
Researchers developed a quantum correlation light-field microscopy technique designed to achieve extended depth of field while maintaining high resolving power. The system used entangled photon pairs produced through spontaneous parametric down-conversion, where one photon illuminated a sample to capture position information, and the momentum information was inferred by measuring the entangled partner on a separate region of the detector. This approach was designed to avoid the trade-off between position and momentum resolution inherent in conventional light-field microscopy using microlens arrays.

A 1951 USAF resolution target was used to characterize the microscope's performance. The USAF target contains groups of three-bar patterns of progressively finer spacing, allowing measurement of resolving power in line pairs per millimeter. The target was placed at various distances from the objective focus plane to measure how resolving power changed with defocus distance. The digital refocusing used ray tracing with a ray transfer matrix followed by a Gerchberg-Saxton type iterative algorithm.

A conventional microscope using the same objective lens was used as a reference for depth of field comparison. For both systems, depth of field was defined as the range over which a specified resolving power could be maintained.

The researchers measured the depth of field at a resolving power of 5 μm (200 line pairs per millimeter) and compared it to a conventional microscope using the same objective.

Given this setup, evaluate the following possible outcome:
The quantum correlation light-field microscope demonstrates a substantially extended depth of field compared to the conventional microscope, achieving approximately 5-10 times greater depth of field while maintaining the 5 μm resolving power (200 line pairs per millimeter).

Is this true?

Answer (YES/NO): NO